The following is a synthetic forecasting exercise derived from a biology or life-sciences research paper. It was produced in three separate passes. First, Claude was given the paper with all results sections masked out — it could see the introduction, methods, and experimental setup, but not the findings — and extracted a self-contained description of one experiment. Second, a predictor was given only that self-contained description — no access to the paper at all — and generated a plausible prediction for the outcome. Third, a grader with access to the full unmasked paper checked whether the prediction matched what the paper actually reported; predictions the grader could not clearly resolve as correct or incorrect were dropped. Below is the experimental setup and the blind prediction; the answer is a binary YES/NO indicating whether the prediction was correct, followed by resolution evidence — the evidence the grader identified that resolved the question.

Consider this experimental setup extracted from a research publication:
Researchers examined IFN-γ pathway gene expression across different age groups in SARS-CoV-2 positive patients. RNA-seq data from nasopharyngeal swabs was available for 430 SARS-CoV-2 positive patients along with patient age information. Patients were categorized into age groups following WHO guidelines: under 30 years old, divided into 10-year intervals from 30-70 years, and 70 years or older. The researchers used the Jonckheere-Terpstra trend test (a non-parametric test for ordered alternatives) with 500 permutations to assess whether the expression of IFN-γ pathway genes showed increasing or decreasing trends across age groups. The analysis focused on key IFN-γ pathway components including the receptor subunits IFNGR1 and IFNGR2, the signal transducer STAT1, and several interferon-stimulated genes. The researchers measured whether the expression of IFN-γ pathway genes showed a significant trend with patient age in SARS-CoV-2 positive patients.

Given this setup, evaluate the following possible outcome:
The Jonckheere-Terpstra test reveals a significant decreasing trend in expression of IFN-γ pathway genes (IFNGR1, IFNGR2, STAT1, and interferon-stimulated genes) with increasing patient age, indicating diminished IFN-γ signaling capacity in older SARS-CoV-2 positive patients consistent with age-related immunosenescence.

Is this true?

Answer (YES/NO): NO